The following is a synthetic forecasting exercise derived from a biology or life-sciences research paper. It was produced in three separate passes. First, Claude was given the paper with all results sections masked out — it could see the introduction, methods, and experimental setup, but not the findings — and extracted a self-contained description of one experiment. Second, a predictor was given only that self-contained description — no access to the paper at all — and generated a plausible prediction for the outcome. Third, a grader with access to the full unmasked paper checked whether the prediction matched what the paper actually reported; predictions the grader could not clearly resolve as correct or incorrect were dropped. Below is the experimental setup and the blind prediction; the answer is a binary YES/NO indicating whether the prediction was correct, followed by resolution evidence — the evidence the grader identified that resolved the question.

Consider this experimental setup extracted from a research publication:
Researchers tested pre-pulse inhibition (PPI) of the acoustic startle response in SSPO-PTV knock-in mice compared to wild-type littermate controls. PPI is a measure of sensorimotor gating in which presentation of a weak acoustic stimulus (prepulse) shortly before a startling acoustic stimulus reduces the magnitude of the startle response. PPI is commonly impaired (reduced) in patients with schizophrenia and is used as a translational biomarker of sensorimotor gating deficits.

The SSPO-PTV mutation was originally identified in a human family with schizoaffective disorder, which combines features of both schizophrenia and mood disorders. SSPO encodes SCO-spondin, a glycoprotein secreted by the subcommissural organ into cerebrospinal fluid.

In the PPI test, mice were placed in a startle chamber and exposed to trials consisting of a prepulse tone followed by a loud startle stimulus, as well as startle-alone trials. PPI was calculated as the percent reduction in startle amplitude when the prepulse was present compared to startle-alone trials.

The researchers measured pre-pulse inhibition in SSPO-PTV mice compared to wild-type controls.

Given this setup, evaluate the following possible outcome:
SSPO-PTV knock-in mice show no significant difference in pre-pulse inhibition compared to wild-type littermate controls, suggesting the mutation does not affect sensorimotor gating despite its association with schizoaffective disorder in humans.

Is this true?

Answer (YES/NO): NO